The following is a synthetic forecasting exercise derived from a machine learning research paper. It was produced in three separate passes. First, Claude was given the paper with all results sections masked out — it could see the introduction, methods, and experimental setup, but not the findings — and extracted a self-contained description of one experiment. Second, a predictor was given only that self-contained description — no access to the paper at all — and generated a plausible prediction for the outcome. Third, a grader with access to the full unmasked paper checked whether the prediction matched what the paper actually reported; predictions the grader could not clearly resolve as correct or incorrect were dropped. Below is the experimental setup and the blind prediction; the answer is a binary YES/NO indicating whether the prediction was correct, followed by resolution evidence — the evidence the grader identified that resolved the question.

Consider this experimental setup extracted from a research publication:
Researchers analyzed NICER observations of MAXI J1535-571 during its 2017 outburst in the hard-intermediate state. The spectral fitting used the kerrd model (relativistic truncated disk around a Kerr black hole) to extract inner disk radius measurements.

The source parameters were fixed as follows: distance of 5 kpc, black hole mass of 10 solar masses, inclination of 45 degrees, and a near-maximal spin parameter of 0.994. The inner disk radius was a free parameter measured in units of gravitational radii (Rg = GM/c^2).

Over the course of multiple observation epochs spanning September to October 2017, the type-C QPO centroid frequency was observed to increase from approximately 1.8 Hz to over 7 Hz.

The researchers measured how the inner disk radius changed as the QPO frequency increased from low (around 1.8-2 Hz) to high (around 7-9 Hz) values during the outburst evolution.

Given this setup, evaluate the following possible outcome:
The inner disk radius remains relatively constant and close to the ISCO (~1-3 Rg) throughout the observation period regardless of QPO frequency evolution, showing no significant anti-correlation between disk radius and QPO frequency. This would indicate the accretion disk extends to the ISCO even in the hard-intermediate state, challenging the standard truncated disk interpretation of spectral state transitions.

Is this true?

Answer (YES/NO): NO